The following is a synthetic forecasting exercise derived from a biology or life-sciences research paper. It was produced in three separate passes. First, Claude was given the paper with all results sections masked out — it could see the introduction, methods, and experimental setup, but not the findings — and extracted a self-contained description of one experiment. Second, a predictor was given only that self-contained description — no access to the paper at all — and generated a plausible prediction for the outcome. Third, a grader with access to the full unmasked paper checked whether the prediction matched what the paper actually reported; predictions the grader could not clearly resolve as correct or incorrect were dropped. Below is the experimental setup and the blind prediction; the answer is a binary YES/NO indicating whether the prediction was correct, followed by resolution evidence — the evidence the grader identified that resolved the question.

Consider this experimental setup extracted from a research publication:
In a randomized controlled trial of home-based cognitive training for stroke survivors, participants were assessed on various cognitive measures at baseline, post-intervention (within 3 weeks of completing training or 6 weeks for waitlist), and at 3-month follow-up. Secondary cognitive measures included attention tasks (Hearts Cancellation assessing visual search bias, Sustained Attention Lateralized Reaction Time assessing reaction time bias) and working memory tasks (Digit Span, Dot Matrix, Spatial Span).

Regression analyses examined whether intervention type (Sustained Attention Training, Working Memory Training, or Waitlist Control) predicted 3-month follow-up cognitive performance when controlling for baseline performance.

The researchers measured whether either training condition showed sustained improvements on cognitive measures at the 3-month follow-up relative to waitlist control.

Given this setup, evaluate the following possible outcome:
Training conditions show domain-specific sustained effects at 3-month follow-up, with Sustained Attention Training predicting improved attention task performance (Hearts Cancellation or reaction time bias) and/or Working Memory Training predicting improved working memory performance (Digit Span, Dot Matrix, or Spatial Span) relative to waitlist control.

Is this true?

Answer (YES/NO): NO